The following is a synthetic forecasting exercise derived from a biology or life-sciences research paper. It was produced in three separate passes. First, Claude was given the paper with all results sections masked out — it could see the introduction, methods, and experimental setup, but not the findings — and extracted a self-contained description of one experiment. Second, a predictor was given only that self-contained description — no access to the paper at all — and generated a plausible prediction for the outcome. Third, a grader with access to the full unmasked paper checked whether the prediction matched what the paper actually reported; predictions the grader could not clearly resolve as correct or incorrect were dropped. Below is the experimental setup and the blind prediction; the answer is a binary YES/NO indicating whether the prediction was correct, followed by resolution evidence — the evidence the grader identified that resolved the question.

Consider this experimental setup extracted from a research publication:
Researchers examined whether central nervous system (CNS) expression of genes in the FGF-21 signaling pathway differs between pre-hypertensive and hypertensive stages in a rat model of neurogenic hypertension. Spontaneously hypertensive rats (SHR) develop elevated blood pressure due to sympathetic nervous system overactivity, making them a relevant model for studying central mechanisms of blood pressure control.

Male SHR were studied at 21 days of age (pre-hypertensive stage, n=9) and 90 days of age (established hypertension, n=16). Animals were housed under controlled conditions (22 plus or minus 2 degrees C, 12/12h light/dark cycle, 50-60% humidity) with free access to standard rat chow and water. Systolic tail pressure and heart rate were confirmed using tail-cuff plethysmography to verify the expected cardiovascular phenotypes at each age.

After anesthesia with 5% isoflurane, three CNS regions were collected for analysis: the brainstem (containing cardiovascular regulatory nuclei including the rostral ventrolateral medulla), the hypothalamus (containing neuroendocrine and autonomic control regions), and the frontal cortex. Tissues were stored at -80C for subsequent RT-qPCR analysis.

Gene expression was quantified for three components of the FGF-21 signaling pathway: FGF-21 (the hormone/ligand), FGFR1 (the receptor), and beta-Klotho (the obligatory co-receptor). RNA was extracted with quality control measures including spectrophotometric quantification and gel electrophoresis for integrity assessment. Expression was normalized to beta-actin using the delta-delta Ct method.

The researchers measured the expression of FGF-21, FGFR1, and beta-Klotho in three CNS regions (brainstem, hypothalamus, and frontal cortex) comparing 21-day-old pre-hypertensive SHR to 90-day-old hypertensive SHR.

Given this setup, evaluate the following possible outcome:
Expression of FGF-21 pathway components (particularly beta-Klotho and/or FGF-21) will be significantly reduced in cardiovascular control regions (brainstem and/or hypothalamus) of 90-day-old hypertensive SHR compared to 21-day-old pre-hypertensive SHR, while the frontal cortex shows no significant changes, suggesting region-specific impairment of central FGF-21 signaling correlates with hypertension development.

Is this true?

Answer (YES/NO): NO